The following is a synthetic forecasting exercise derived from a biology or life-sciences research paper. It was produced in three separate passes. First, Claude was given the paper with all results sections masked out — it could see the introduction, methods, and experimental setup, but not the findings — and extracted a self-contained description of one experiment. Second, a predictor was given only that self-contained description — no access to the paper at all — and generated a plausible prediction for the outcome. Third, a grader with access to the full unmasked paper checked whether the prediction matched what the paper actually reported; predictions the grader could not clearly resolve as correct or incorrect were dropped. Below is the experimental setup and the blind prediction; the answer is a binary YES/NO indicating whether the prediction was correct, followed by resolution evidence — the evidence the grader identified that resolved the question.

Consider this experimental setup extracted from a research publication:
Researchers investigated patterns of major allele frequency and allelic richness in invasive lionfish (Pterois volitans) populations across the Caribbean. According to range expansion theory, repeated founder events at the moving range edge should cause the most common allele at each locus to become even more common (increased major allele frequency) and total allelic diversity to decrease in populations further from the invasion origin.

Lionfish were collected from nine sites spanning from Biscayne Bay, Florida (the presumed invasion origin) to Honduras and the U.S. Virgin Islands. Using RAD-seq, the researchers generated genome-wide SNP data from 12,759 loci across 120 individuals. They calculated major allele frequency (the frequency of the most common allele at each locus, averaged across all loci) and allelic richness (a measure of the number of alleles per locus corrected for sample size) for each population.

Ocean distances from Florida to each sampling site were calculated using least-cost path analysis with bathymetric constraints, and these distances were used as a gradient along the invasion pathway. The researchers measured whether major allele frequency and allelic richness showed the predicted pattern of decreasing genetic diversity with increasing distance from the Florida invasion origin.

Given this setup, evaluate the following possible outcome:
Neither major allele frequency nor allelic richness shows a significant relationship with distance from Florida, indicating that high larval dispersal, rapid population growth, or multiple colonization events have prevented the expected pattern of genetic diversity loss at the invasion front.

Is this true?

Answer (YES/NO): YES